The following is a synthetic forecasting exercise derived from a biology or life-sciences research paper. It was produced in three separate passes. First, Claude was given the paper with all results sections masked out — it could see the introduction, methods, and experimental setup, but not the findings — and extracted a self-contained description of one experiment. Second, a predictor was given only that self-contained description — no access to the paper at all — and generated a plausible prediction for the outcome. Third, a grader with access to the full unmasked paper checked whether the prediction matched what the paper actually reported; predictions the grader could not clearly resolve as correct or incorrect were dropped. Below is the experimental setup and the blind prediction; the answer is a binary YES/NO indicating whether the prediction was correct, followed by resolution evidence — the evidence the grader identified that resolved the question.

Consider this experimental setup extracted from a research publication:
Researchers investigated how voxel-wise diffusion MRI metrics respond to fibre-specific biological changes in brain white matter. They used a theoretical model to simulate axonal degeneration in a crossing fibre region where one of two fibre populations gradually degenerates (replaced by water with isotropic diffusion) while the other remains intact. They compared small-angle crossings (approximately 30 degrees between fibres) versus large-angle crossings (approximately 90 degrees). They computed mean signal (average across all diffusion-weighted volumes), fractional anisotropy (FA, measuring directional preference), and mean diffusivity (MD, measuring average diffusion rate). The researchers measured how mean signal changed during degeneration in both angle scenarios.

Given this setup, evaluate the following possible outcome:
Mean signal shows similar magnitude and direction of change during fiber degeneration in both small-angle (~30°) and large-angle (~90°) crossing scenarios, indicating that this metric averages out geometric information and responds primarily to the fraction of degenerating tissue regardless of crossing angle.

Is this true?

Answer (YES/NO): YES